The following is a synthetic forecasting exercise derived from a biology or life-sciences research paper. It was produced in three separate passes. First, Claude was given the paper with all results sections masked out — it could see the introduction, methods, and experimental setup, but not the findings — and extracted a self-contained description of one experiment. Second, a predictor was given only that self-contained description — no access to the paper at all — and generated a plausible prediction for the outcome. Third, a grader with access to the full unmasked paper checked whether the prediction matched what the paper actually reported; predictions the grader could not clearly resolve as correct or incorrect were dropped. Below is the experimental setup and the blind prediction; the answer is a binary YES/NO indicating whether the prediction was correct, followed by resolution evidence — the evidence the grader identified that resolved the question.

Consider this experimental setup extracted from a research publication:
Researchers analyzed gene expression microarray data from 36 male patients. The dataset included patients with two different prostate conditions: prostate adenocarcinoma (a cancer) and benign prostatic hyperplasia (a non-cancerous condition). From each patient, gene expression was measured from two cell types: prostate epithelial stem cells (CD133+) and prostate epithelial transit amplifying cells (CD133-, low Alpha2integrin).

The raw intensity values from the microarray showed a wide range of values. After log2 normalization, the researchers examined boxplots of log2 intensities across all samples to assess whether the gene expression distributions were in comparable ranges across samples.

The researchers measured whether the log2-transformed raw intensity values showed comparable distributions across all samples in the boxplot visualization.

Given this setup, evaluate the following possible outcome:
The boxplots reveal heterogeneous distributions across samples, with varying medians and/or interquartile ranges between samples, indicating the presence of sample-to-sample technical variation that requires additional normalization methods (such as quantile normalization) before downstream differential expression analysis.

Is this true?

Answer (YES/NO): NO